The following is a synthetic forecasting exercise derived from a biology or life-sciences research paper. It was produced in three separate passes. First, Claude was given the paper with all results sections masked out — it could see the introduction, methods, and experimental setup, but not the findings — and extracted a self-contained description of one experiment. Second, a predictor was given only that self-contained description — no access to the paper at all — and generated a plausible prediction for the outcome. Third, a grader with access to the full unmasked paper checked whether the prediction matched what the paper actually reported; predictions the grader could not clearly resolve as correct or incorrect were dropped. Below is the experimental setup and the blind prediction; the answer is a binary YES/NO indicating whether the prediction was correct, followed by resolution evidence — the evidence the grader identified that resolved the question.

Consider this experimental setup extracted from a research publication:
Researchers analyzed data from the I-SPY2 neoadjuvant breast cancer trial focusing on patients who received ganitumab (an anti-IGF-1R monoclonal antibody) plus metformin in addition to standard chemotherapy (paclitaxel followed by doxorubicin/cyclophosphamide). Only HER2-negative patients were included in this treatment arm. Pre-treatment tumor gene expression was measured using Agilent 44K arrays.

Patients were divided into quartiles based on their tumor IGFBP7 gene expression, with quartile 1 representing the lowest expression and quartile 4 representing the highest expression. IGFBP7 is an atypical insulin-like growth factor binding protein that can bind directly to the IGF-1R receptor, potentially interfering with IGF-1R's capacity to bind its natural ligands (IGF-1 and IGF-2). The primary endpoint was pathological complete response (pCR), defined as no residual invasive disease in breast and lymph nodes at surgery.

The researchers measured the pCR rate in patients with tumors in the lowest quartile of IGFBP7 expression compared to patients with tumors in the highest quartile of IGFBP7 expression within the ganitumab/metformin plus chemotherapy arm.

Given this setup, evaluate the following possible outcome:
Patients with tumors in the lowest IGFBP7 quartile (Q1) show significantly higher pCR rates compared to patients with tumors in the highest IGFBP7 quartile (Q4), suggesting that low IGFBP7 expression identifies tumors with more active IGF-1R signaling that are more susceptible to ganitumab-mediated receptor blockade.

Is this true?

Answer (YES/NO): YES